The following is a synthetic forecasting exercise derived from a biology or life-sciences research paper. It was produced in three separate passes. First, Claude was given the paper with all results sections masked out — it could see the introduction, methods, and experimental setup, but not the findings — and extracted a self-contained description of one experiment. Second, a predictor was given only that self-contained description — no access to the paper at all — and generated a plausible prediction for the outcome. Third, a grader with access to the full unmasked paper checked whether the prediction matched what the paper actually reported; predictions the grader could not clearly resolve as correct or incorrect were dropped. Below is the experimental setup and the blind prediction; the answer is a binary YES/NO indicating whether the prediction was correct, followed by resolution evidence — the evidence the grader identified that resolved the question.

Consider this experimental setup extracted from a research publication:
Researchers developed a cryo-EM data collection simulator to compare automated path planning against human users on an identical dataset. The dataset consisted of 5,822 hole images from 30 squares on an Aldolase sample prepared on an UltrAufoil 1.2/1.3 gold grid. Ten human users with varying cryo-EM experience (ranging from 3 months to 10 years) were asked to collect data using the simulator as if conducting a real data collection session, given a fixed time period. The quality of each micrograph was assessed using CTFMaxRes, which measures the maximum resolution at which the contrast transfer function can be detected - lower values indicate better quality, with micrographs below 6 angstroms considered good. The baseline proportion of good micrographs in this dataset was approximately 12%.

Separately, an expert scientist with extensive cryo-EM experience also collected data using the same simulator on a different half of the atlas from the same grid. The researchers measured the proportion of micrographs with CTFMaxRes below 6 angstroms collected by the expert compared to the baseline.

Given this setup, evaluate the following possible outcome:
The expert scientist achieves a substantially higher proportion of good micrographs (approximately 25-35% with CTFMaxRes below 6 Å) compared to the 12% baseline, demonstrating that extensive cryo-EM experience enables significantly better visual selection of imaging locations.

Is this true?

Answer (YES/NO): NO